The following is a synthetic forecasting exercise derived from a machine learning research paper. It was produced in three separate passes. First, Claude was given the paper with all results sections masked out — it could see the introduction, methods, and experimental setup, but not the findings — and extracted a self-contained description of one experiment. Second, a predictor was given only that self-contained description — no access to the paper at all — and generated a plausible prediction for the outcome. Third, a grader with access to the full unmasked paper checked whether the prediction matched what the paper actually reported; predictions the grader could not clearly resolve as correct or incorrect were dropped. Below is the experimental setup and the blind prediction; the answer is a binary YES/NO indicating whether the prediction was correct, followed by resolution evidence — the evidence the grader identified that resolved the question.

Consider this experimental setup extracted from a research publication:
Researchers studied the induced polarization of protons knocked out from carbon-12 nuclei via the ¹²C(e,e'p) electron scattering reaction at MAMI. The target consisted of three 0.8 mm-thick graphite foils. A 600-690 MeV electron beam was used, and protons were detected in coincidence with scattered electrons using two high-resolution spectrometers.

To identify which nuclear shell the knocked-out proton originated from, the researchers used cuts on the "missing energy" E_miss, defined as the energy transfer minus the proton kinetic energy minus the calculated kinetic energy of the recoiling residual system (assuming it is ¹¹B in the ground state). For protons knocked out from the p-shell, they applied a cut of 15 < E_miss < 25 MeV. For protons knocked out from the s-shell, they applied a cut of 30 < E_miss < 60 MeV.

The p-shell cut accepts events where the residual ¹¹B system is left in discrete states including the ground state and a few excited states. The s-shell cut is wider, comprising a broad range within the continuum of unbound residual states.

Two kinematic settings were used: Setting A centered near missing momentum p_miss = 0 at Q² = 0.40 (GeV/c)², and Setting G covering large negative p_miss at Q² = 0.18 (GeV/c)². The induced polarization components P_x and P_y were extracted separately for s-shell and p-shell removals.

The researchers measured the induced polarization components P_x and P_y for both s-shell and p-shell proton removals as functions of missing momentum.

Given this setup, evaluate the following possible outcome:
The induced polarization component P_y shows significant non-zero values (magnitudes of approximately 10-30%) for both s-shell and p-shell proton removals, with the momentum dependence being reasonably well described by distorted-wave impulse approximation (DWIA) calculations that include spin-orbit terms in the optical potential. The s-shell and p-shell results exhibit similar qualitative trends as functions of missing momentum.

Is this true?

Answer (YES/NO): NO